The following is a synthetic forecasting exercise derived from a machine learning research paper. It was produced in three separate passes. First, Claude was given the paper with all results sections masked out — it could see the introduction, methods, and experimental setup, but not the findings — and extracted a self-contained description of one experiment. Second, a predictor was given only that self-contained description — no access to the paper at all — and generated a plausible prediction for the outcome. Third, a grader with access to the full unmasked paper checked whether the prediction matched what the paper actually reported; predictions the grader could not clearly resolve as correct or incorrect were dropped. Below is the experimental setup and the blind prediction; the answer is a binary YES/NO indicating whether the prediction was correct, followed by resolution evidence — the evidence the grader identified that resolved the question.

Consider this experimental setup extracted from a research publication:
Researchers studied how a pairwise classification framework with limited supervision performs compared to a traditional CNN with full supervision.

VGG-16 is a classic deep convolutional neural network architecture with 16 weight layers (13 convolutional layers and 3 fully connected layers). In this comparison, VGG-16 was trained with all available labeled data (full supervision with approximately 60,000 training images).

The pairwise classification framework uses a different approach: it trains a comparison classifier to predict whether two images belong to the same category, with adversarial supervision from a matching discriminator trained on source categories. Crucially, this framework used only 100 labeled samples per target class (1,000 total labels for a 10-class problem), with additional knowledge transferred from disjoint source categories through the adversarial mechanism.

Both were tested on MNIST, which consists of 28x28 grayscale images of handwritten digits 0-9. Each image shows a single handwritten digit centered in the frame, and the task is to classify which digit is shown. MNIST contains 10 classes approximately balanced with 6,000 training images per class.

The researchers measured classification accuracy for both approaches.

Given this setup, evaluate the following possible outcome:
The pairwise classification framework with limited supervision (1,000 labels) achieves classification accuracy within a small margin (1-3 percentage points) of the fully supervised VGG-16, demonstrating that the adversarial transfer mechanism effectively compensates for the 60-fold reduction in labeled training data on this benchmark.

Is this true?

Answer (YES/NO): YES